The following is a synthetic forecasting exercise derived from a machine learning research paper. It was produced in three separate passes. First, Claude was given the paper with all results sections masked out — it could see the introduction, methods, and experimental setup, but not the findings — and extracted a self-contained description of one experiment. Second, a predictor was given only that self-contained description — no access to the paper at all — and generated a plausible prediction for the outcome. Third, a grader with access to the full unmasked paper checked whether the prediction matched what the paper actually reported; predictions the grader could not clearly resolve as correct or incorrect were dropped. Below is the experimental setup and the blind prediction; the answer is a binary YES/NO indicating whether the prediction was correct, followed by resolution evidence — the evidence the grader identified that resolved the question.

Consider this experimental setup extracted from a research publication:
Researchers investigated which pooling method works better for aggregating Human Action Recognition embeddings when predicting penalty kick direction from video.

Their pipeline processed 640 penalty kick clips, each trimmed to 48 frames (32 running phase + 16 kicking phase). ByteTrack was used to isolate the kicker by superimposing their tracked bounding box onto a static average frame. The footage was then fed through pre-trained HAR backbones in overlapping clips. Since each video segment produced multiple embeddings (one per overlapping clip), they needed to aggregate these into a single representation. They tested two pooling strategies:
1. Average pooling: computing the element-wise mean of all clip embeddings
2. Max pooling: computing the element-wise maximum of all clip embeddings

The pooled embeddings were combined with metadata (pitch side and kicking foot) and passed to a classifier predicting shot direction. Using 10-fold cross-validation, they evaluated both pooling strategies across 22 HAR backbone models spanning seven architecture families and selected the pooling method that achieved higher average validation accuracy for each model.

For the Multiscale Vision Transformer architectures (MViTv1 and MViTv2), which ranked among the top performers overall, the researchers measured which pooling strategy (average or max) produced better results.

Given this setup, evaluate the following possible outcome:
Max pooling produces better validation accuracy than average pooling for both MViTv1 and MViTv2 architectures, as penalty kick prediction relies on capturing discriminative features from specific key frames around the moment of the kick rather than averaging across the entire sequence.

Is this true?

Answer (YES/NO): NO